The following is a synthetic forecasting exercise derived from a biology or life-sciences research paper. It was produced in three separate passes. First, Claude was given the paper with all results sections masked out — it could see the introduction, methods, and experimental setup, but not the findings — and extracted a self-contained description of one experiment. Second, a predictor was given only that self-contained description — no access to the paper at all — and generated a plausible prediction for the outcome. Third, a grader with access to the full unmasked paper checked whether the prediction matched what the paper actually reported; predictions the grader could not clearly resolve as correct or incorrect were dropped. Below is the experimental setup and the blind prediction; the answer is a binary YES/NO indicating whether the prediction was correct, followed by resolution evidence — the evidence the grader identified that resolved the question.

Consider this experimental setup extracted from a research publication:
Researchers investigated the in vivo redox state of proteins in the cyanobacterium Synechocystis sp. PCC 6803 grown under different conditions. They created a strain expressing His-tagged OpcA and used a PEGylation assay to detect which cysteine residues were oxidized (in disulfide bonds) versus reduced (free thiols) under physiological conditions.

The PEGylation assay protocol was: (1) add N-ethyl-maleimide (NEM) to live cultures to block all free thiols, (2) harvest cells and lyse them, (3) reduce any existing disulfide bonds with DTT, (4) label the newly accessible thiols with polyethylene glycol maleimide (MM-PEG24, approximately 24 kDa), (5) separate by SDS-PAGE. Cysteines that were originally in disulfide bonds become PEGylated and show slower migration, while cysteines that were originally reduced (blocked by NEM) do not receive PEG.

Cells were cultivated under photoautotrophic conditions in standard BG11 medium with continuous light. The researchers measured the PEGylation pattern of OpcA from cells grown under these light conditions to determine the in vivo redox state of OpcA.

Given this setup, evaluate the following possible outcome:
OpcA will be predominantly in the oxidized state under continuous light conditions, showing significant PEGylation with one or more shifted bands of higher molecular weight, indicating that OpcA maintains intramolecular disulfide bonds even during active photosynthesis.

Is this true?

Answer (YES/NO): NO